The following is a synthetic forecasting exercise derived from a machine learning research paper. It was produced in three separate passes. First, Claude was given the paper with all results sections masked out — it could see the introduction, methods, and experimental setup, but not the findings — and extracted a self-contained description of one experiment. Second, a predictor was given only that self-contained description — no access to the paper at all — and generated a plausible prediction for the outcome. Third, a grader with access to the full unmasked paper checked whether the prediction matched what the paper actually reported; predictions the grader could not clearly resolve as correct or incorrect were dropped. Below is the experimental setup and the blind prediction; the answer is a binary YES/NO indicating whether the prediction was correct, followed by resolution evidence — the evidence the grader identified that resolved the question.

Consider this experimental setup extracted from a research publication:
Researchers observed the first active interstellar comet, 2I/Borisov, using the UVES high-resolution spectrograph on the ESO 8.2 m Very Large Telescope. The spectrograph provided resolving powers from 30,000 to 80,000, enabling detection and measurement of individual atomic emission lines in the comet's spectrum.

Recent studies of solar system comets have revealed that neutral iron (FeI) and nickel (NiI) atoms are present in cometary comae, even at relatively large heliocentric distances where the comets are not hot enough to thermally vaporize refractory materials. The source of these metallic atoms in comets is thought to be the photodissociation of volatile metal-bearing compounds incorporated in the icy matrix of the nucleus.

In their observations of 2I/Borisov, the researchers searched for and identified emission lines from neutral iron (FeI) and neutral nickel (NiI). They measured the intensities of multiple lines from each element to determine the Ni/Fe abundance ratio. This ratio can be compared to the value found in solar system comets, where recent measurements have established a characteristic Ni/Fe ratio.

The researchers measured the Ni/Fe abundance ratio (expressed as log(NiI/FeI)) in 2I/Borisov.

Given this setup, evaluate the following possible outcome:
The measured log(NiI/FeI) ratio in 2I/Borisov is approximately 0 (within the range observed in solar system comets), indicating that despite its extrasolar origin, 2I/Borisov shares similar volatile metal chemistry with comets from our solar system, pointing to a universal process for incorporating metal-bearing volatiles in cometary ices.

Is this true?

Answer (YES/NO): YES